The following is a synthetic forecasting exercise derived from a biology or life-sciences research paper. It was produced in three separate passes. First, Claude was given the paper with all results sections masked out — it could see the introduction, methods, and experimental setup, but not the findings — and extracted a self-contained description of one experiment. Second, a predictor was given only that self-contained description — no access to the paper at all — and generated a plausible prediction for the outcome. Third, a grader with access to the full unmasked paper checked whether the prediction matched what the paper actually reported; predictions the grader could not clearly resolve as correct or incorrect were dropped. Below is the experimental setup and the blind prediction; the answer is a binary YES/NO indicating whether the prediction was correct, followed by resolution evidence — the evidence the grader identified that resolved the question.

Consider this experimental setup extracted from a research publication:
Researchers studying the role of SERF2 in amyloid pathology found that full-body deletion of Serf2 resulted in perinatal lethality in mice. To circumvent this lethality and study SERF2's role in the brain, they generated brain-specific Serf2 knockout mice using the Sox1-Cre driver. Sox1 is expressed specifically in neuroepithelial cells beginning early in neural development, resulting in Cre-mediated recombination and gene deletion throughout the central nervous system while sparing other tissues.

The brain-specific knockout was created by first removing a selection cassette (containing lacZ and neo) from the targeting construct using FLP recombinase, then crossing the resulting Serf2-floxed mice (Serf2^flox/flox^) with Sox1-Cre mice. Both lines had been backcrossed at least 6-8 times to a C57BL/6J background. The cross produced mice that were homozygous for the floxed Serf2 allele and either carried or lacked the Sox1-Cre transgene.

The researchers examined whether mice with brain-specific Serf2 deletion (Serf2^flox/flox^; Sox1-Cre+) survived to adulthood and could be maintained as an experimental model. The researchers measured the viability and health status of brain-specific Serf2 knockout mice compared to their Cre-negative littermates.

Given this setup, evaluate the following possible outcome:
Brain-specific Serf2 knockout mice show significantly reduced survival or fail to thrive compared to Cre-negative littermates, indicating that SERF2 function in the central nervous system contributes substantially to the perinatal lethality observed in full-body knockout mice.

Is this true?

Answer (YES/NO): NO